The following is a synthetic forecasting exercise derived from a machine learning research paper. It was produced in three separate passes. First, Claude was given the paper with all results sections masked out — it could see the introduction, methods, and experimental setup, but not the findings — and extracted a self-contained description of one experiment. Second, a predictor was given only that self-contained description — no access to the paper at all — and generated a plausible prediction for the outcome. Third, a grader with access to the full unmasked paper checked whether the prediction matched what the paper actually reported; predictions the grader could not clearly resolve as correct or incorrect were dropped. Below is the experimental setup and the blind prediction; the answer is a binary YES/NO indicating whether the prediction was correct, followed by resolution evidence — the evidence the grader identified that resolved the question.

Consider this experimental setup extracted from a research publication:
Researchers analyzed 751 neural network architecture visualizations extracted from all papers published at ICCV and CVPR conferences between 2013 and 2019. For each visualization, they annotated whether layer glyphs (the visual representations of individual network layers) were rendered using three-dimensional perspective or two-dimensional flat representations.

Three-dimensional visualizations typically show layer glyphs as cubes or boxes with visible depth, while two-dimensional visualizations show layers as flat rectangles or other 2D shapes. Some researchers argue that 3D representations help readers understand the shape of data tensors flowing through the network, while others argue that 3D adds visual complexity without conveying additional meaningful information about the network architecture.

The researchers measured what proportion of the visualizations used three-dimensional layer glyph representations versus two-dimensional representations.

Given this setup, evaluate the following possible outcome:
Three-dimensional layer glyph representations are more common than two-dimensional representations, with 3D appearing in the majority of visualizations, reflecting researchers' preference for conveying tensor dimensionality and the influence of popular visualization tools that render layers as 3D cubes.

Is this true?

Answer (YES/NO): YES